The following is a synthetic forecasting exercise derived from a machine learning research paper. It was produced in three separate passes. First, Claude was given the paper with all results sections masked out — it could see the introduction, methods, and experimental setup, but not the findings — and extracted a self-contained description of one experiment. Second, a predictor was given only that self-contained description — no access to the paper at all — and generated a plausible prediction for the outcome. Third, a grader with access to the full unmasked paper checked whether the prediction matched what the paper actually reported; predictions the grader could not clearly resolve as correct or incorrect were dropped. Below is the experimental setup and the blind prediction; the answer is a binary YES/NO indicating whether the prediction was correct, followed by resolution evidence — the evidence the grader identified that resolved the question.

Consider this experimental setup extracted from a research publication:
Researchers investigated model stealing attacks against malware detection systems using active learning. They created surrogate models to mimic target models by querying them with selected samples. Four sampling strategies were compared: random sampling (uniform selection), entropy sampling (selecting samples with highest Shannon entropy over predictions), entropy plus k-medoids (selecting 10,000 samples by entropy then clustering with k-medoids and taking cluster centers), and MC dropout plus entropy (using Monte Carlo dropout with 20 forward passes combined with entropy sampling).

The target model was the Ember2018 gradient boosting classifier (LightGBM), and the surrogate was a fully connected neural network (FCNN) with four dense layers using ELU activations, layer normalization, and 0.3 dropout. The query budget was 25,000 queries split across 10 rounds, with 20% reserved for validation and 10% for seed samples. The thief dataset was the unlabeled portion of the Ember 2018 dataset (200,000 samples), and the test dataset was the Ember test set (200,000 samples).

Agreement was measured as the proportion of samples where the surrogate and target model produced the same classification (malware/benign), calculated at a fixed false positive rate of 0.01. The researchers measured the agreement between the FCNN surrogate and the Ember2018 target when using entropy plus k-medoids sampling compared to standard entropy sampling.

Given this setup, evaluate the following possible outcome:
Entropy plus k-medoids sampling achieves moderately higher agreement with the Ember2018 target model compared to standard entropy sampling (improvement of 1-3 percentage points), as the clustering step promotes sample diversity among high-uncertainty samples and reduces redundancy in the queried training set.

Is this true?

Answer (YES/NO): NO